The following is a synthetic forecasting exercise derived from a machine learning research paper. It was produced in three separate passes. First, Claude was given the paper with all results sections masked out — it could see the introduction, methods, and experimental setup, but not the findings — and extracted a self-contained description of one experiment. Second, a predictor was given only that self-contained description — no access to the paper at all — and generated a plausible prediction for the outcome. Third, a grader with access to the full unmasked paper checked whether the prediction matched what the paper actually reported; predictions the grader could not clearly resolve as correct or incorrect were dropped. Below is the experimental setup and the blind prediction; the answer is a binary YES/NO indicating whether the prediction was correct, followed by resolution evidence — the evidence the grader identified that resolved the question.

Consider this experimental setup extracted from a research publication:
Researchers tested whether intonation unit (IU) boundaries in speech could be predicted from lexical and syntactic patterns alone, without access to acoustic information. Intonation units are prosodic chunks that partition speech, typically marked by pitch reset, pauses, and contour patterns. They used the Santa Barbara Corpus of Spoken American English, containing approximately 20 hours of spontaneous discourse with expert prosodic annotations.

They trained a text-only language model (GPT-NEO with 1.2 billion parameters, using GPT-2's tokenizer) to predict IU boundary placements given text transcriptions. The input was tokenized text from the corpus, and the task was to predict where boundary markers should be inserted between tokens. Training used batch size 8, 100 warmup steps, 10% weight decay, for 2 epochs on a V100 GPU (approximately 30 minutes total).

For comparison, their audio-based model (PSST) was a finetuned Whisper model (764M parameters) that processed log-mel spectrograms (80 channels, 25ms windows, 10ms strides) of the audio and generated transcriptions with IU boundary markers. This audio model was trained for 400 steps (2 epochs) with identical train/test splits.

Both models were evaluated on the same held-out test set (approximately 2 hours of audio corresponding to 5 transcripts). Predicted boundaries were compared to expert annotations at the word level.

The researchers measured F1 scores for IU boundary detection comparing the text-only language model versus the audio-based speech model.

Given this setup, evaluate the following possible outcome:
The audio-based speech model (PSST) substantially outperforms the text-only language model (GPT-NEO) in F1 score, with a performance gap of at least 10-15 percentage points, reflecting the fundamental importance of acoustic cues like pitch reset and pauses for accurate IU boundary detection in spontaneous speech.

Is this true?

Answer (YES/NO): YES